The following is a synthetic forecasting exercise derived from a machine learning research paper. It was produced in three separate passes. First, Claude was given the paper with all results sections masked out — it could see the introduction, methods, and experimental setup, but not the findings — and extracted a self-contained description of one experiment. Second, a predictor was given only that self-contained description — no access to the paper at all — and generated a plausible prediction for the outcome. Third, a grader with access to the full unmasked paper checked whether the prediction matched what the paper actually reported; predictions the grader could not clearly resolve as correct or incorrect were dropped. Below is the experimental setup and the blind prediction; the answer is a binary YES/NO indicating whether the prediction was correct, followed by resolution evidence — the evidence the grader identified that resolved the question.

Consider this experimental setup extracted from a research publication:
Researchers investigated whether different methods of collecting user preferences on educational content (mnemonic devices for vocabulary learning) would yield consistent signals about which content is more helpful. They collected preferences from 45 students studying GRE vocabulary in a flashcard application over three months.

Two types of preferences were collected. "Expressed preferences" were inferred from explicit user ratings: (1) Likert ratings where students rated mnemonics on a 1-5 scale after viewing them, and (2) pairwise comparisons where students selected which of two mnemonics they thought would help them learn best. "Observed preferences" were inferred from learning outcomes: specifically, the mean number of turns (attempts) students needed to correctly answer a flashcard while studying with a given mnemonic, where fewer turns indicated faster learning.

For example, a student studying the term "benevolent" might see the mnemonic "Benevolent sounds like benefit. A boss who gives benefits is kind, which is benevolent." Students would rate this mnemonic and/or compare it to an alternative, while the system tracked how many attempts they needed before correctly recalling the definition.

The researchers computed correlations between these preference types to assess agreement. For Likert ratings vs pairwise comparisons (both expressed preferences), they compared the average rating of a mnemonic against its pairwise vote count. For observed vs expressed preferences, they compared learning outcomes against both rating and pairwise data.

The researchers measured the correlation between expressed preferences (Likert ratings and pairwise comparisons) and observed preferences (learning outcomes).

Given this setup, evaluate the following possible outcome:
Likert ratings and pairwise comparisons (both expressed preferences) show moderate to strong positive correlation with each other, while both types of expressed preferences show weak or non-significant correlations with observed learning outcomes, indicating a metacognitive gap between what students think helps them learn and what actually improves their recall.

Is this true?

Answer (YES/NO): YES